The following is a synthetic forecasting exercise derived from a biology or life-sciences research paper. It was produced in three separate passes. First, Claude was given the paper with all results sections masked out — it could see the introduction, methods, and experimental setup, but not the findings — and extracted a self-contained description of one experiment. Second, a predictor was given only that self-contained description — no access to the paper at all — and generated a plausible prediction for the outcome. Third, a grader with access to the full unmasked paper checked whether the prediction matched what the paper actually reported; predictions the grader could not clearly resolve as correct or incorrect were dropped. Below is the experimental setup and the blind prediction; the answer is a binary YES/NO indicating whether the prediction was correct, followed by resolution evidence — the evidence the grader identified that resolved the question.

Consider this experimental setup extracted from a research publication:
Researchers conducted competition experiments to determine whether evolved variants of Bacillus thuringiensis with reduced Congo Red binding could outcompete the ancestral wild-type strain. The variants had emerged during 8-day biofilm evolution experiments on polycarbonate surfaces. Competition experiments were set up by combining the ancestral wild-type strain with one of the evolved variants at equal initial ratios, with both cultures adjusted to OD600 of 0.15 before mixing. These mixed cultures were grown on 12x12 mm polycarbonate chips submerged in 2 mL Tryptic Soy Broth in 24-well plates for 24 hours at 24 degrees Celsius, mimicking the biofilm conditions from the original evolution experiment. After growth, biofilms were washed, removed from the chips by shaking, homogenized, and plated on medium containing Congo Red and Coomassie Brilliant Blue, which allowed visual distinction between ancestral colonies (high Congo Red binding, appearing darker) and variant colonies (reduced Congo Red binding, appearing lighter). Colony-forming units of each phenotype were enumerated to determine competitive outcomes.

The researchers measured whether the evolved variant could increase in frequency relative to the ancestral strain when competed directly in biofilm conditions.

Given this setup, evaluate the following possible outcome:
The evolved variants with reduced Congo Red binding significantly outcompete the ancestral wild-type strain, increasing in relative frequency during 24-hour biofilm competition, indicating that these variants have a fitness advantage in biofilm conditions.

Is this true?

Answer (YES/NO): YES